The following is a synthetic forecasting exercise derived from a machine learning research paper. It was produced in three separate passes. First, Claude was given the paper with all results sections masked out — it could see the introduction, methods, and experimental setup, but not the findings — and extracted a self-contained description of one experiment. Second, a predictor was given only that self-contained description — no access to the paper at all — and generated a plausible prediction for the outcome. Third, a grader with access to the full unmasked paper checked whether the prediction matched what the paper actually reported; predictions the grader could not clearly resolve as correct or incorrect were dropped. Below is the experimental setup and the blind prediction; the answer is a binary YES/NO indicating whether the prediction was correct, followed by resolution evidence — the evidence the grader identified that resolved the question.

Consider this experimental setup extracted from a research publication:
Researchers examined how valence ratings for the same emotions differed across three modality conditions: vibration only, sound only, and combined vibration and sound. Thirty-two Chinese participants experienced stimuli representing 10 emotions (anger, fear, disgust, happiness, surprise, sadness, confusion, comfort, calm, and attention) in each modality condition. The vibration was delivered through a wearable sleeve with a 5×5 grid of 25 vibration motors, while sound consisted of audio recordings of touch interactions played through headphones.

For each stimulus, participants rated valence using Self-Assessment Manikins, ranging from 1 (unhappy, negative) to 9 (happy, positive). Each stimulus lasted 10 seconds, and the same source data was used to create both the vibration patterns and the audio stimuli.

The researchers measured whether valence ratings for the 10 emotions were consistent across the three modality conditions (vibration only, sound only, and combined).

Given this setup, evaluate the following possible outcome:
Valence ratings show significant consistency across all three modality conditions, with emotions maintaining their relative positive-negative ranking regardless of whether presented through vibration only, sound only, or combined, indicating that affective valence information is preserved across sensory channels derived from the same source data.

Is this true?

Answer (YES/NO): NO